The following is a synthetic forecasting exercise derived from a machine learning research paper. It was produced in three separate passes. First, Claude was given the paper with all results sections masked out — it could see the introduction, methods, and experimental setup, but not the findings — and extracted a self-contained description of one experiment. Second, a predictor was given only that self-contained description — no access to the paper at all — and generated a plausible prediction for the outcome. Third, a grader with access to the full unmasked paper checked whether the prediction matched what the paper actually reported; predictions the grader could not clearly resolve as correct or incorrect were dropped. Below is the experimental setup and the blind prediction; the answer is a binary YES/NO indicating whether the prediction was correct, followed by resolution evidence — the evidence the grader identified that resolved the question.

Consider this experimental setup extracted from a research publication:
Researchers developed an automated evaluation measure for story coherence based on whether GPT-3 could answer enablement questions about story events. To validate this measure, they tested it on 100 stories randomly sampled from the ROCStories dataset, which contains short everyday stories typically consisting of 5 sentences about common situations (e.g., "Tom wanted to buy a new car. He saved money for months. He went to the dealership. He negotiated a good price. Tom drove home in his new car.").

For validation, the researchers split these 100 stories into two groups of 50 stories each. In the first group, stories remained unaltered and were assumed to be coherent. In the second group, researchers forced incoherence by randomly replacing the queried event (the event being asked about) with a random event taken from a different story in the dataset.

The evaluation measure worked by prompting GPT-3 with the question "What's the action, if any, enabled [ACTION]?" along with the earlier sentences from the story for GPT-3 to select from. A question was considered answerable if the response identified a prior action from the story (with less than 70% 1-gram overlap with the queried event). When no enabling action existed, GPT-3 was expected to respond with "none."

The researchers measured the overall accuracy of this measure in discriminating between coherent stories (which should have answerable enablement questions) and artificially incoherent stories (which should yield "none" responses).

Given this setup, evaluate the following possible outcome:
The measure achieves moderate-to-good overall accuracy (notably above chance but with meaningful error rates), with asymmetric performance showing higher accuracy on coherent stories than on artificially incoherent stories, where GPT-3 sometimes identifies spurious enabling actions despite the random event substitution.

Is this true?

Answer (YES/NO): YES